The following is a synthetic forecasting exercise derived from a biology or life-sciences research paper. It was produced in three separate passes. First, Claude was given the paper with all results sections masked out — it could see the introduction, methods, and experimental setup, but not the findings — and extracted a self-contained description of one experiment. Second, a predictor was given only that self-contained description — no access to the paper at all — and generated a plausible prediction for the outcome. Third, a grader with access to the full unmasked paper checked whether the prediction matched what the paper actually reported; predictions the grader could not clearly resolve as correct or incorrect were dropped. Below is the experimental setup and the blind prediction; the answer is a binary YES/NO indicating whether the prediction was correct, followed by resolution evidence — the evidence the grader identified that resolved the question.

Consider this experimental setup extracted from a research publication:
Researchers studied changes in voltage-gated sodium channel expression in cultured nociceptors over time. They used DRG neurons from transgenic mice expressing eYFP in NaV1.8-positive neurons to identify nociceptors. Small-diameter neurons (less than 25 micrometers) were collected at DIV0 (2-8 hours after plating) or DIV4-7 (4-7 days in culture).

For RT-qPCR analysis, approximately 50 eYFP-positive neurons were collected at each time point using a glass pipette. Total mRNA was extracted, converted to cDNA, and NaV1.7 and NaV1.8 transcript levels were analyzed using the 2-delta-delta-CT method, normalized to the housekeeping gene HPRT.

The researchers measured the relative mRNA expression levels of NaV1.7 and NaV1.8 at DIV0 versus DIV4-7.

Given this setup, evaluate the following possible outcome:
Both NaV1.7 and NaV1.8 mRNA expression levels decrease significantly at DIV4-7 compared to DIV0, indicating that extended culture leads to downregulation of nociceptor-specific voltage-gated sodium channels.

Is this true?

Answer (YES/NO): YES